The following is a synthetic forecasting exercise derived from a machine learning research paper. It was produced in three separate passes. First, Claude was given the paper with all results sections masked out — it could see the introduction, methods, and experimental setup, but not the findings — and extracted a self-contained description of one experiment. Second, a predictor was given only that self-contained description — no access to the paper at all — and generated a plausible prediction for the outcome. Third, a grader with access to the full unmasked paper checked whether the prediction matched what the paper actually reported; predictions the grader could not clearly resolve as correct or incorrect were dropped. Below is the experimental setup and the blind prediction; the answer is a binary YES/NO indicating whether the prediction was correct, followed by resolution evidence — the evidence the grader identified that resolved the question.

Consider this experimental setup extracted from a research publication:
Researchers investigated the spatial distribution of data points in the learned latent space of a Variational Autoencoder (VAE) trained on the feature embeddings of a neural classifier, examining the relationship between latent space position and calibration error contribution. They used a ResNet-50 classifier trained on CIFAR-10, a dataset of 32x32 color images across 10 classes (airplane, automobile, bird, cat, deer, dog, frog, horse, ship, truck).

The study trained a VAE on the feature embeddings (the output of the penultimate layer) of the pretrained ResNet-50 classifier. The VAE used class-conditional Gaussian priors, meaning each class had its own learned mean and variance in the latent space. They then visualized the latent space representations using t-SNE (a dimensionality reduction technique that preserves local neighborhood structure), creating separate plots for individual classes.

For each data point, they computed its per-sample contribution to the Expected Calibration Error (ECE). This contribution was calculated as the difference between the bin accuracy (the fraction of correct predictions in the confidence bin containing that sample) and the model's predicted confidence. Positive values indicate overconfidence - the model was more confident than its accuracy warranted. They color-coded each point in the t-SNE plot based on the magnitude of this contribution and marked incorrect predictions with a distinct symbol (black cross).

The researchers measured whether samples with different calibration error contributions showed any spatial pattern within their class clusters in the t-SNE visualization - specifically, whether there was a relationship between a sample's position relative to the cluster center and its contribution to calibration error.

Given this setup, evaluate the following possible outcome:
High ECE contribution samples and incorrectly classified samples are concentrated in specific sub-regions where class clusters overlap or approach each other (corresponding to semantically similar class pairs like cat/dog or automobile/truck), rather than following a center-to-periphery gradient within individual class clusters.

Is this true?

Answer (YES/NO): NO